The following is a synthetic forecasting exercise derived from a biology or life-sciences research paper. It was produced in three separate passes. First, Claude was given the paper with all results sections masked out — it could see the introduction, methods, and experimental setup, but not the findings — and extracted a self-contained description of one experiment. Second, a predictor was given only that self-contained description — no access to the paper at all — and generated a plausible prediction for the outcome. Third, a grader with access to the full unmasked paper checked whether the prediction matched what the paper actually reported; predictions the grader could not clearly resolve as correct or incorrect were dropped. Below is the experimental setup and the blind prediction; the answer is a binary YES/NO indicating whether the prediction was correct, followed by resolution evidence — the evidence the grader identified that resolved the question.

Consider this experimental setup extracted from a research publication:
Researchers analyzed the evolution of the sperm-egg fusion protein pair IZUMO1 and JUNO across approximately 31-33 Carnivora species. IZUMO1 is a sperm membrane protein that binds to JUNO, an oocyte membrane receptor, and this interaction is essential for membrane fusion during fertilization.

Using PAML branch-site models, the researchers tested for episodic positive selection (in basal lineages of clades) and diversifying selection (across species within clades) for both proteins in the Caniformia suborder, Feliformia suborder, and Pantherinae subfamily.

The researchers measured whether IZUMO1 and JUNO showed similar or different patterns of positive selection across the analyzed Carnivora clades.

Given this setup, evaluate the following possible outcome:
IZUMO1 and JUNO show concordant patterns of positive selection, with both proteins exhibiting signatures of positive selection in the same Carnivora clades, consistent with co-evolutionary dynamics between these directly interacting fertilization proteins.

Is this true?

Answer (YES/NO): NO